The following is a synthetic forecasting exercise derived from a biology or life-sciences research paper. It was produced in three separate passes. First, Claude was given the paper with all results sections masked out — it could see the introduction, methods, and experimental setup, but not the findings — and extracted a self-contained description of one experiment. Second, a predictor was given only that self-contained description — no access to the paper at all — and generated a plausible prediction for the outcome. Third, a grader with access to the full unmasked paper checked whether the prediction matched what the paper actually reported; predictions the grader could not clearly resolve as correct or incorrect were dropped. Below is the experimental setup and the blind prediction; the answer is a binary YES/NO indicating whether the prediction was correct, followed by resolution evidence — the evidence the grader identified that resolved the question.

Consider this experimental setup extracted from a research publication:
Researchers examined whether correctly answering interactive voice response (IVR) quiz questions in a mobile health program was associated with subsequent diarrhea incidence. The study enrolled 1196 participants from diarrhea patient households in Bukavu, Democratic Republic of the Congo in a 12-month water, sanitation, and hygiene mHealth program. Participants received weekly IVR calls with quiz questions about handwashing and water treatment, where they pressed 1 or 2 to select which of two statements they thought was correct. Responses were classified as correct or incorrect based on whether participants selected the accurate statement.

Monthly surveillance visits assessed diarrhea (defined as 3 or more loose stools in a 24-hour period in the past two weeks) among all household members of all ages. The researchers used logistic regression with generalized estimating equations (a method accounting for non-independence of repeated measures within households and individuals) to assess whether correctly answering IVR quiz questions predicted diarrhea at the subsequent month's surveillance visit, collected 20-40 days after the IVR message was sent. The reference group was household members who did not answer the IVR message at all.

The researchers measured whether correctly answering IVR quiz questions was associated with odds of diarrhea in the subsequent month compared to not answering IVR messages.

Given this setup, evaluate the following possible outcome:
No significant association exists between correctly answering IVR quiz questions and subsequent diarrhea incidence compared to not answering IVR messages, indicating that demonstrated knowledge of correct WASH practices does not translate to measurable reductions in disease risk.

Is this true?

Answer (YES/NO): YES